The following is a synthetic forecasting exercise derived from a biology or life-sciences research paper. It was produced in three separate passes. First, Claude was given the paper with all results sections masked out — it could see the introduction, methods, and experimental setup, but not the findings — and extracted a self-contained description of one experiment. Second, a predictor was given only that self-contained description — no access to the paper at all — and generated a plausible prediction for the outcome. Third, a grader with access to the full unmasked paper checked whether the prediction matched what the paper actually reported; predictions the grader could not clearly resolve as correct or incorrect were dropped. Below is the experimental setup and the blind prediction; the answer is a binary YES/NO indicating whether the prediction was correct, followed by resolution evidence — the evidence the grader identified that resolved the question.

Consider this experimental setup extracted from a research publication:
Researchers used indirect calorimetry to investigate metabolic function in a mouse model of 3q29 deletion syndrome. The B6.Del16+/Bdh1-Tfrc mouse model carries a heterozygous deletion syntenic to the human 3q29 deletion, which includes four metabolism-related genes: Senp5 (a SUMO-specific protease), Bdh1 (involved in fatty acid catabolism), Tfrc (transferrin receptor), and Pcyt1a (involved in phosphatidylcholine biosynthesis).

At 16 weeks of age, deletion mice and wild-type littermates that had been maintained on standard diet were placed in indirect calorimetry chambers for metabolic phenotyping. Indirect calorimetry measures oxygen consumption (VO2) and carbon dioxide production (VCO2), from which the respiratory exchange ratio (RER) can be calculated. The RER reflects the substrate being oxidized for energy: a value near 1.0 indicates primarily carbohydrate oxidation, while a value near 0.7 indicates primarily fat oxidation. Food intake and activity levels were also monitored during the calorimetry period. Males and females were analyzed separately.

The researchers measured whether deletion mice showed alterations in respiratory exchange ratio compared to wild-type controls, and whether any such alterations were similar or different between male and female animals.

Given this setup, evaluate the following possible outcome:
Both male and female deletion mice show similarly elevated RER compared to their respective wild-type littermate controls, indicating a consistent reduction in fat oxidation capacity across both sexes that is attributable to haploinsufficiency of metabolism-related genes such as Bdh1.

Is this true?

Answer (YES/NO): NO